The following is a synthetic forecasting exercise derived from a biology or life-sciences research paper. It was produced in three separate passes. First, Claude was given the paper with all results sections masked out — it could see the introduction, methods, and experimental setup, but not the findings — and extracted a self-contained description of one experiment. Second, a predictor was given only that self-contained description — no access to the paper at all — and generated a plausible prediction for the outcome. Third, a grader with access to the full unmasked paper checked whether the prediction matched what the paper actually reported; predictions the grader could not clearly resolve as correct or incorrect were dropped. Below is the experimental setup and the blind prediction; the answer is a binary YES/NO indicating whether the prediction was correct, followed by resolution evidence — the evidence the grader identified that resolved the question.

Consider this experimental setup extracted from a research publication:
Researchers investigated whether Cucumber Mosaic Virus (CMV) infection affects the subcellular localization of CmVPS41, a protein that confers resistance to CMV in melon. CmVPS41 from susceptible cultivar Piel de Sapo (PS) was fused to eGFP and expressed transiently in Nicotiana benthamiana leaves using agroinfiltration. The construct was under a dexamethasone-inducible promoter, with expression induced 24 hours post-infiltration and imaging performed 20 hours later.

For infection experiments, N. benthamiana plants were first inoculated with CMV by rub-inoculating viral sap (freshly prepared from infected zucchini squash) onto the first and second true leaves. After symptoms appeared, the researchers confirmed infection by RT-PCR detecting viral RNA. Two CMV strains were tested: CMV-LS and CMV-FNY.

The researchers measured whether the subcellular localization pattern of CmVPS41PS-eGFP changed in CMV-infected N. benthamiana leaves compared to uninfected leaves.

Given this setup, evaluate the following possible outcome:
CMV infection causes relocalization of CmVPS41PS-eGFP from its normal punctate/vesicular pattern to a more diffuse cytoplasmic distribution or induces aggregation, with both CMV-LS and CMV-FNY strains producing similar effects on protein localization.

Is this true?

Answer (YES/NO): NO